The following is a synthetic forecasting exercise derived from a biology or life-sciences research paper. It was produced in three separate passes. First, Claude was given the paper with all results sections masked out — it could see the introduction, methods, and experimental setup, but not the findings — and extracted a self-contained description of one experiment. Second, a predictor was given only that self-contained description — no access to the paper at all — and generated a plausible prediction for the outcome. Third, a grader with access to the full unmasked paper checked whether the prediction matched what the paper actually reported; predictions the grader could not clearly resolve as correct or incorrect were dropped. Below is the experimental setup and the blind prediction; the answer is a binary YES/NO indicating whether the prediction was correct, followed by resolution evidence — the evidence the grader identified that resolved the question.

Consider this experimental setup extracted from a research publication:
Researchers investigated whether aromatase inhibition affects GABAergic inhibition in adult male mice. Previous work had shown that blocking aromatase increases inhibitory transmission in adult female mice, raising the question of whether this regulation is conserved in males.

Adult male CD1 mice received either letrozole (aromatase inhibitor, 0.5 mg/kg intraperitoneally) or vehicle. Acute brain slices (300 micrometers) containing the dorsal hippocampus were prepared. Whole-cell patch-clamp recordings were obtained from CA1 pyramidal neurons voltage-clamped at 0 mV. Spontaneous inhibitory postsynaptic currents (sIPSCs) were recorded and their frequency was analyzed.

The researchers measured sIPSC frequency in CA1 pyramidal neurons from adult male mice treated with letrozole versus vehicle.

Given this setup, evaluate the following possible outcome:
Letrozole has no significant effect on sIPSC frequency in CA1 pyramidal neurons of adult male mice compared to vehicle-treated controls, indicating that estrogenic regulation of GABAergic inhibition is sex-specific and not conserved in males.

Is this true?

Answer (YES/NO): YES